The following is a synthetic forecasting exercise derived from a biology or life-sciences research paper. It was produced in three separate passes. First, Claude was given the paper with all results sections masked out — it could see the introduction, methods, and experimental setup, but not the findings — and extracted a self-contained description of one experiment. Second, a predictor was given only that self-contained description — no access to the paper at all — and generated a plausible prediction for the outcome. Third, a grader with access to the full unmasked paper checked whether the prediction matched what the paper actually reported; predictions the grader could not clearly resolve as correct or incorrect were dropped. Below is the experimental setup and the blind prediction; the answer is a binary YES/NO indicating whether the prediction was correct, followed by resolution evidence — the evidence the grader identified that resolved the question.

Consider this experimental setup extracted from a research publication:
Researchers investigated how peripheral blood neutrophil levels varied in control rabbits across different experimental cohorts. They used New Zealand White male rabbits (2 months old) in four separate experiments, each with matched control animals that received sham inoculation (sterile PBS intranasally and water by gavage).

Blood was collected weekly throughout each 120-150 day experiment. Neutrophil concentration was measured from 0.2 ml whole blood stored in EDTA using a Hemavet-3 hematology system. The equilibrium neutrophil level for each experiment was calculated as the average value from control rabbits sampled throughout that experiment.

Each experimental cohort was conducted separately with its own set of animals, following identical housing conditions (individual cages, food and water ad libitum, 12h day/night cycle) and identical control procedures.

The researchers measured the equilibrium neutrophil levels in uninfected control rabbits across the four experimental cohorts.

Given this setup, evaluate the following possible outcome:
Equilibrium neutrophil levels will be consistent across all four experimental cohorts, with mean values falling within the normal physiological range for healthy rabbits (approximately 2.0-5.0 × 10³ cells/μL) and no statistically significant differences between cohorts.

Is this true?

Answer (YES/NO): NO